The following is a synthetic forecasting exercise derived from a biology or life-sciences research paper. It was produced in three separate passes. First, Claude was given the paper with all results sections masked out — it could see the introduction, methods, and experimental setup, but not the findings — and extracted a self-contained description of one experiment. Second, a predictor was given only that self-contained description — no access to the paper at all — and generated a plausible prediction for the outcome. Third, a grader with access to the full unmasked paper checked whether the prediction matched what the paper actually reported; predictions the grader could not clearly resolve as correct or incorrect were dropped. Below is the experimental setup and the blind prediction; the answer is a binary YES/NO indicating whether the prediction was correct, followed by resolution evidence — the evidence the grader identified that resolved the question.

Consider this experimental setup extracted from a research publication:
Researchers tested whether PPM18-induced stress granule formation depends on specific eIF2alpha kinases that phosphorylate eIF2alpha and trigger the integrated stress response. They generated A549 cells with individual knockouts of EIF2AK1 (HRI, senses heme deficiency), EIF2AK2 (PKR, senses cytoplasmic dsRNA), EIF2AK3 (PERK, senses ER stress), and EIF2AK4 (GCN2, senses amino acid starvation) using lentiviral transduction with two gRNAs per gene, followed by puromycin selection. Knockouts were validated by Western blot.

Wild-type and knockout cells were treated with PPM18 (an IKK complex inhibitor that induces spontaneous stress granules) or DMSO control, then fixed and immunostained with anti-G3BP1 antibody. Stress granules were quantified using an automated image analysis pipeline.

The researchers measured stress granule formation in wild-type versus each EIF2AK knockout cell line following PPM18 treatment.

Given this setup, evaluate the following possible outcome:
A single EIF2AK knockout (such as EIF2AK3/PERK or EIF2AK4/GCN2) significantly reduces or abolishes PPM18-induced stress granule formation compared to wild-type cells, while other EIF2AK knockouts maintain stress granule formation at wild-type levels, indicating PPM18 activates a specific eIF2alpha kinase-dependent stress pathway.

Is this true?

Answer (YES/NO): NO